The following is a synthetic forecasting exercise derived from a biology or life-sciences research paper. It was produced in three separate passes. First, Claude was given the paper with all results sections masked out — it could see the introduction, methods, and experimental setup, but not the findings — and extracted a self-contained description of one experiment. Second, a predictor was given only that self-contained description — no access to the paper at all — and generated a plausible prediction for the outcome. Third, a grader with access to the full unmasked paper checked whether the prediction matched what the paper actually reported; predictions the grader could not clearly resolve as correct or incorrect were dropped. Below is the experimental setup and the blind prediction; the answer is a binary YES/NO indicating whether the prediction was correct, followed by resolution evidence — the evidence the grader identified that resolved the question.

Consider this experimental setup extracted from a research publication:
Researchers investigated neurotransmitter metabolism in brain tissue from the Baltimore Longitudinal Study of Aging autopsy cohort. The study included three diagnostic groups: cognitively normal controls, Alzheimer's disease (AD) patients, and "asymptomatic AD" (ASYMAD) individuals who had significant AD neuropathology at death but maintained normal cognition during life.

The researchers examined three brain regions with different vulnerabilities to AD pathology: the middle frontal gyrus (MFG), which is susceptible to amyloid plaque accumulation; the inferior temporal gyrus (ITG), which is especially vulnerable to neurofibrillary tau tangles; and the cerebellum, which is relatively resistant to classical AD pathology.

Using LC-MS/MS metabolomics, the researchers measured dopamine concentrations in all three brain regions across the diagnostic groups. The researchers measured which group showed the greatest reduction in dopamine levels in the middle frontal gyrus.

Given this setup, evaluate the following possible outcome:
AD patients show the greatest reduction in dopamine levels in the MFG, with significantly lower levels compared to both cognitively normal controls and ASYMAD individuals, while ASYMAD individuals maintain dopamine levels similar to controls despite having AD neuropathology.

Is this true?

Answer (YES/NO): NO